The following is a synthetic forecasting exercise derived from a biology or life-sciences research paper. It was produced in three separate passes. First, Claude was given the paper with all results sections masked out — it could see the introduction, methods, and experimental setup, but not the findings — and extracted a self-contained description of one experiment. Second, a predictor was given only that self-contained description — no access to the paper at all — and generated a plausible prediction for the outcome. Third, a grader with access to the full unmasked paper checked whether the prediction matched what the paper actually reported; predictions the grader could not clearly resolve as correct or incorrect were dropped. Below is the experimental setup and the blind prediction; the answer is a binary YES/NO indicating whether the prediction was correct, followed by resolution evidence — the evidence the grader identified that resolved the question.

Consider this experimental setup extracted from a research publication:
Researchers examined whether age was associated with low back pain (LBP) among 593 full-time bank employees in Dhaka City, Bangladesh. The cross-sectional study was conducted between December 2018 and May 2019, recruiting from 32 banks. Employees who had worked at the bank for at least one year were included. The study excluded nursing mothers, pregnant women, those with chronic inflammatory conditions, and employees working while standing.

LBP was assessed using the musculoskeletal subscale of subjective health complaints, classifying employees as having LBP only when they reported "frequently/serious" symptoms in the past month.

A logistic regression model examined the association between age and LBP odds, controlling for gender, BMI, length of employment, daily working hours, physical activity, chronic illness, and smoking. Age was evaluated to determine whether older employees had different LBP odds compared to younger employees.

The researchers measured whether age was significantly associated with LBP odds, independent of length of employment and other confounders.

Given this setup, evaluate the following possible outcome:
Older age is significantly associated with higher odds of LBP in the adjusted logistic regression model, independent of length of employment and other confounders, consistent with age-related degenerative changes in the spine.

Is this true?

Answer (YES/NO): NO